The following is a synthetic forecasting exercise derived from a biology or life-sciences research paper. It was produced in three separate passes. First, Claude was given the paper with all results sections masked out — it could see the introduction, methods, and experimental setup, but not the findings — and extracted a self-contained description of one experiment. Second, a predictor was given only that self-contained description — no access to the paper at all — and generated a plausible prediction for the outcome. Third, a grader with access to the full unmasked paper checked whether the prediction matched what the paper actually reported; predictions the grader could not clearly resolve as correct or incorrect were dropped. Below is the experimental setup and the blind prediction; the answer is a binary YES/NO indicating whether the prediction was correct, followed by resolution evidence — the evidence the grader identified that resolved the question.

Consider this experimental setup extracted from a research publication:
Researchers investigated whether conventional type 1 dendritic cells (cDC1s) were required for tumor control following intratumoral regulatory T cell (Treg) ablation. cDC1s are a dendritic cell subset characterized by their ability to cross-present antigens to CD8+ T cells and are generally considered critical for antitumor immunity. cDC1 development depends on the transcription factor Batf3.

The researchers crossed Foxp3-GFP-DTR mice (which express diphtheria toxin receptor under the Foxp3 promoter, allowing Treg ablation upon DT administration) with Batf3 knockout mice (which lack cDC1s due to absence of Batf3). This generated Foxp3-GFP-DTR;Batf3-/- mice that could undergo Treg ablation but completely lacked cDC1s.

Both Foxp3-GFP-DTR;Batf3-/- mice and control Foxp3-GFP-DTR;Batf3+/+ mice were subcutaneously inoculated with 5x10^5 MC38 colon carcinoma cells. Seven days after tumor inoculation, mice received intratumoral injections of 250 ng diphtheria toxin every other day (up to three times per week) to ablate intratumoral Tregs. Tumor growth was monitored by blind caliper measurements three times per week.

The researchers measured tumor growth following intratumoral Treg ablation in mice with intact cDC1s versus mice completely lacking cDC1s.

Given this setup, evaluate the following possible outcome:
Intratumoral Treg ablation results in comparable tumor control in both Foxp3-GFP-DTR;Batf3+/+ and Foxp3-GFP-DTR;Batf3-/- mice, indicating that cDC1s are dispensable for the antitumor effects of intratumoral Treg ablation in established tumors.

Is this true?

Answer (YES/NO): YES